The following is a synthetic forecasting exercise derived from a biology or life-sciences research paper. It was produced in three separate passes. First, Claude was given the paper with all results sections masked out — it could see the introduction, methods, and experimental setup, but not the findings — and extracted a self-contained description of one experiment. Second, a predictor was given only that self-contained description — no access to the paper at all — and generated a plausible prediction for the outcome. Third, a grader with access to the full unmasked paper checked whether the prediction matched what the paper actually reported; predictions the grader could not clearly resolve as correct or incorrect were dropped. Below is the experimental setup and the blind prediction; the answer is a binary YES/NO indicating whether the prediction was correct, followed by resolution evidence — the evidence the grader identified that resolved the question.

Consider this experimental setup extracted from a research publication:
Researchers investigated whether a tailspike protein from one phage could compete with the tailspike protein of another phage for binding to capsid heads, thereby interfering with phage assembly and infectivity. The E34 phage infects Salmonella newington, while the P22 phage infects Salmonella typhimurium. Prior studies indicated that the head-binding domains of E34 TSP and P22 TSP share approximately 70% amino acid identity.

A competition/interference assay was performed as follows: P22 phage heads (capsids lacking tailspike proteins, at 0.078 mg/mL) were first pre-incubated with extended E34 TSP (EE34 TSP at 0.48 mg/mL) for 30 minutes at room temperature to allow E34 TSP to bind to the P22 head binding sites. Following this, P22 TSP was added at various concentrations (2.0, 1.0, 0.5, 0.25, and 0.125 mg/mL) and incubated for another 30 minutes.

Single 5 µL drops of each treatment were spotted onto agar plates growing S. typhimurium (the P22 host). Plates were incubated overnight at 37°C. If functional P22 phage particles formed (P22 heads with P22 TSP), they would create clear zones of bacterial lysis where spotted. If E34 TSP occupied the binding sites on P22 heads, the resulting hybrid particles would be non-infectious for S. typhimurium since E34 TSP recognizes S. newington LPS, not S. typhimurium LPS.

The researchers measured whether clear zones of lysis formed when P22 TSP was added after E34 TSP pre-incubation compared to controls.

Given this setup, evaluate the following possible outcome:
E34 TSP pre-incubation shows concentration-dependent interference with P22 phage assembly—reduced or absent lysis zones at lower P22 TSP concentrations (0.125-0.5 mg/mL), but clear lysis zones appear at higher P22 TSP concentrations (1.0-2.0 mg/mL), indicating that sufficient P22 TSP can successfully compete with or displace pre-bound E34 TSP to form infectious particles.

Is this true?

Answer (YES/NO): NO